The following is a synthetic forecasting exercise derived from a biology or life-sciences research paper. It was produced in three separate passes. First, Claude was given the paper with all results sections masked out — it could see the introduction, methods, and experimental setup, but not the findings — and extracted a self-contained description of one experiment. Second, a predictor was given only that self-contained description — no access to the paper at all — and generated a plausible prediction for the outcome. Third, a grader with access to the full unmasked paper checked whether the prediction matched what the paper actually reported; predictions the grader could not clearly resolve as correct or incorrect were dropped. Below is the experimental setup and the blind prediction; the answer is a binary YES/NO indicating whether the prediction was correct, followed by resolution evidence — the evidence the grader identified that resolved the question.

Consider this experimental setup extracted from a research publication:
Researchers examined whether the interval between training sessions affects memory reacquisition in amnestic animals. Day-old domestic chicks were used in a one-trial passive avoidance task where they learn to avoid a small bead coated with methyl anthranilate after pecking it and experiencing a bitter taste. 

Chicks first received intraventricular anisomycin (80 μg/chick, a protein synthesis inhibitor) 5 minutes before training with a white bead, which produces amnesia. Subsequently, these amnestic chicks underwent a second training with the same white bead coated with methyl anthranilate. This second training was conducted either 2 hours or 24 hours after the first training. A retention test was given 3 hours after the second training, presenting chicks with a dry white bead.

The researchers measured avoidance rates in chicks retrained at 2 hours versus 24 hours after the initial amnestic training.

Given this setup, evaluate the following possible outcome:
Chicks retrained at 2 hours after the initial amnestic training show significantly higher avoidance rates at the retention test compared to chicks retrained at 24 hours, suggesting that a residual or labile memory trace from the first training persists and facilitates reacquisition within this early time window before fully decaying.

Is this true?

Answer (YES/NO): NO